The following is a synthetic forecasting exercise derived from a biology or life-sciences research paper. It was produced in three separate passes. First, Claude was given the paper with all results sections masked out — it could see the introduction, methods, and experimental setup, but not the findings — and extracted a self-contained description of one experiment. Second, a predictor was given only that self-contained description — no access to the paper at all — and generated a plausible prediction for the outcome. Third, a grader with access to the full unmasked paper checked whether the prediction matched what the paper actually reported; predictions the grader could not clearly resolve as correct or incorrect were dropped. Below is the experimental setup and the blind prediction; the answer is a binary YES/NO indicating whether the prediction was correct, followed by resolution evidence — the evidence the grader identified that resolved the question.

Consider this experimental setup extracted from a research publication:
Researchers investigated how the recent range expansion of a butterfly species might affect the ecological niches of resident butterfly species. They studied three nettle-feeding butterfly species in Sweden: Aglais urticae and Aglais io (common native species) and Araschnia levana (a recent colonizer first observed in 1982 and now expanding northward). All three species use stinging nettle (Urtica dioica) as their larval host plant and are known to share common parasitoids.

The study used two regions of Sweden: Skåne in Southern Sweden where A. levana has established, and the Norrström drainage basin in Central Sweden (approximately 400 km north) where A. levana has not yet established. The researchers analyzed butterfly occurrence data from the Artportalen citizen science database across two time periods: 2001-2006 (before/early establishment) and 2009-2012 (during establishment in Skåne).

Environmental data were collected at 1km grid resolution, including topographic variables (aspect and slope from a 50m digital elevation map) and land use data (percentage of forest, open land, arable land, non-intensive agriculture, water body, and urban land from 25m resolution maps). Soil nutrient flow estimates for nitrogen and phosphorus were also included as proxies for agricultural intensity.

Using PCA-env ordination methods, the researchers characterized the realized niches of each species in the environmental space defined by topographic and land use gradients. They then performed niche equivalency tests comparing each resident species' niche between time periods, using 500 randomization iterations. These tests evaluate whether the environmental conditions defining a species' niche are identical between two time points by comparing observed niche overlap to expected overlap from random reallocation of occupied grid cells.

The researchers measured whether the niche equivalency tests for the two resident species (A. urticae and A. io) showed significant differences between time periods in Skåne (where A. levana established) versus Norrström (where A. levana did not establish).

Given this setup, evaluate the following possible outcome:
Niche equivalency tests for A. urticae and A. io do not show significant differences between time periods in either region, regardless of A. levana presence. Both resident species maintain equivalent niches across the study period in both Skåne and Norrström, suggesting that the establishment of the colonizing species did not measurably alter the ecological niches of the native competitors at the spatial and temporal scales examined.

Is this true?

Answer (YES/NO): NO